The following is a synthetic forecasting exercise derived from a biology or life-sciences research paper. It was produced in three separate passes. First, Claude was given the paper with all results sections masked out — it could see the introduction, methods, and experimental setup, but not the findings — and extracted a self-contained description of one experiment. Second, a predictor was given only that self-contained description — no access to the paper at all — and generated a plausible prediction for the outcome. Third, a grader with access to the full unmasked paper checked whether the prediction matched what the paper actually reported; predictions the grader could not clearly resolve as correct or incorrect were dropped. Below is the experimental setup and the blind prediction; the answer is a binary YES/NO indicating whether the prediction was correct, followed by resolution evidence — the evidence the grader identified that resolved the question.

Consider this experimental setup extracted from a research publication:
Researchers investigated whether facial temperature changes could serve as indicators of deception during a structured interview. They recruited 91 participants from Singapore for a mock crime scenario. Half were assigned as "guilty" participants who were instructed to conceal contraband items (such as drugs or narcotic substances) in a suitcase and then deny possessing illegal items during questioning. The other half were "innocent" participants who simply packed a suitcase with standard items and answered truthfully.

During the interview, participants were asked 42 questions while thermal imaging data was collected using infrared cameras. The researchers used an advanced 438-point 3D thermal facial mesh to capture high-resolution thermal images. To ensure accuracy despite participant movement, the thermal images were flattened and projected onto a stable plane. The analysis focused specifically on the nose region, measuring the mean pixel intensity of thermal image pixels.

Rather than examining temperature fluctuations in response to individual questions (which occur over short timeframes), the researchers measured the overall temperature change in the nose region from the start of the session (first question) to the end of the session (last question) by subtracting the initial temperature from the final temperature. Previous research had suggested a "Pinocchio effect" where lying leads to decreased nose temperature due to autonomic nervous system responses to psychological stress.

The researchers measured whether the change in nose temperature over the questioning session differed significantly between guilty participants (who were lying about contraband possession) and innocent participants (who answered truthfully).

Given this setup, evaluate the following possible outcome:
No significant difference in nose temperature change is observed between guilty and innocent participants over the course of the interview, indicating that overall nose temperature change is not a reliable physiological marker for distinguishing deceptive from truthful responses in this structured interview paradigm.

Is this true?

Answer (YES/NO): YES